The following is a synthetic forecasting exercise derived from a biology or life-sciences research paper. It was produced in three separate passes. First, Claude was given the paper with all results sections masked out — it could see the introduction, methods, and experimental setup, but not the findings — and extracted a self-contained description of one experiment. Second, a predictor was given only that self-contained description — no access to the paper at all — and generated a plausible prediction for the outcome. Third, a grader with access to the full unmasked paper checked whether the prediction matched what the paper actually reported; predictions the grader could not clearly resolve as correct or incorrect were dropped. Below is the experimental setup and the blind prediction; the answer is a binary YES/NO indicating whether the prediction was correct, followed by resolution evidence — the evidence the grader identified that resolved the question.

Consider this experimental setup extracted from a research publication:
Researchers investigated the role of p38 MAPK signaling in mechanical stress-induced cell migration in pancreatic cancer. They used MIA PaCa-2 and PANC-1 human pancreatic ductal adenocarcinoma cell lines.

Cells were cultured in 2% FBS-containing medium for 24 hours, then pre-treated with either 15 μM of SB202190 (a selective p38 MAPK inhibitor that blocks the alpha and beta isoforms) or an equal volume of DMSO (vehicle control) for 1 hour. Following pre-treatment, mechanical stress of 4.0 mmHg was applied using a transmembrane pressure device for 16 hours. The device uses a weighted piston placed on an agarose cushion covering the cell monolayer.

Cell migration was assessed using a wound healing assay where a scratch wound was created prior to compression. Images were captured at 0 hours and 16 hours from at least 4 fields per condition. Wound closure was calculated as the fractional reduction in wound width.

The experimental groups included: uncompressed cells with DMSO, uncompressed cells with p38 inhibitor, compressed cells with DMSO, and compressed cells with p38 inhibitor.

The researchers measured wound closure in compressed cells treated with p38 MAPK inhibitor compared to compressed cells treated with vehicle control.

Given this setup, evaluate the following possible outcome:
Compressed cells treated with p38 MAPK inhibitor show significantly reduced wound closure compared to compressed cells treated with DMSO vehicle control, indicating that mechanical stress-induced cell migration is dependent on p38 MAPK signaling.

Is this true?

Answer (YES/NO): YES